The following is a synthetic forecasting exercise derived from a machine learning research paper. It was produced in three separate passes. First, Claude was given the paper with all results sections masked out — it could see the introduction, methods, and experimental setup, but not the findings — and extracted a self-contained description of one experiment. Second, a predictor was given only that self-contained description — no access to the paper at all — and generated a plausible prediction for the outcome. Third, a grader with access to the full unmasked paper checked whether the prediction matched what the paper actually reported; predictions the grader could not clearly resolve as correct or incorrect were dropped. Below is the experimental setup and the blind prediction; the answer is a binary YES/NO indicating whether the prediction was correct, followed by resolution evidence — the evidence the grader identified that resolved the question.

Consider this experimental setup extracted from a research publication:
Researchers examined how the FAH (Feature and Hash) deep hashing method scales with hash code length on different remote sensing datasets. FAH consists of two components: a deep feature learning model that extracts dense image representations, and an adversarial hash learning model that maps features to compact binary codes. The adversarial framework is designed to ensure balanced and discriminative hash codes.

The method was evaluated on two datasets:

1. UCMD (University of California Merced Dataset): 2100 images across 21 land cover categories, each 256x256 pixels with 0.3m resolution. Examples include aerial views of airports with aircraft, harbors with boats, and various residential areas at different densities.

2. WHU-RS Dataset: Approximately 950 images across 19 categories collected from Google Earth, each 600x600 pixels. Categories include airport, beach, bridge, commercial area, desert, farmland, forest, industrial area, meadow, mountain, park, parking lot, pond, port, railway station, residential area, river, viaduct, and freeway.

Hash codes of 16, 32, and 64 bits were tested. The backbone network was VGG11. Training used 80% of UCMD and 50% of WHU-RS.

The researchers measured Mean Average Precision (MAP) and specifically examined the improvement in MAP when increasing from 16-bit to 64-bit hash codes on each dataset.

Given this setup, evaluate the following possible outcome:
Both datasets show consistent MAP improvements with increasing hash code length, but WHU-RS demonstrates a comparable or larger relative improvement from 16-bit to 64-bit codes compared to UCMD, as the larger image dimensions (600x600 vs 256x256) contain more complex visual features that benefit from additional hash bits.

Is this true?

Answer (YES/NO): YES